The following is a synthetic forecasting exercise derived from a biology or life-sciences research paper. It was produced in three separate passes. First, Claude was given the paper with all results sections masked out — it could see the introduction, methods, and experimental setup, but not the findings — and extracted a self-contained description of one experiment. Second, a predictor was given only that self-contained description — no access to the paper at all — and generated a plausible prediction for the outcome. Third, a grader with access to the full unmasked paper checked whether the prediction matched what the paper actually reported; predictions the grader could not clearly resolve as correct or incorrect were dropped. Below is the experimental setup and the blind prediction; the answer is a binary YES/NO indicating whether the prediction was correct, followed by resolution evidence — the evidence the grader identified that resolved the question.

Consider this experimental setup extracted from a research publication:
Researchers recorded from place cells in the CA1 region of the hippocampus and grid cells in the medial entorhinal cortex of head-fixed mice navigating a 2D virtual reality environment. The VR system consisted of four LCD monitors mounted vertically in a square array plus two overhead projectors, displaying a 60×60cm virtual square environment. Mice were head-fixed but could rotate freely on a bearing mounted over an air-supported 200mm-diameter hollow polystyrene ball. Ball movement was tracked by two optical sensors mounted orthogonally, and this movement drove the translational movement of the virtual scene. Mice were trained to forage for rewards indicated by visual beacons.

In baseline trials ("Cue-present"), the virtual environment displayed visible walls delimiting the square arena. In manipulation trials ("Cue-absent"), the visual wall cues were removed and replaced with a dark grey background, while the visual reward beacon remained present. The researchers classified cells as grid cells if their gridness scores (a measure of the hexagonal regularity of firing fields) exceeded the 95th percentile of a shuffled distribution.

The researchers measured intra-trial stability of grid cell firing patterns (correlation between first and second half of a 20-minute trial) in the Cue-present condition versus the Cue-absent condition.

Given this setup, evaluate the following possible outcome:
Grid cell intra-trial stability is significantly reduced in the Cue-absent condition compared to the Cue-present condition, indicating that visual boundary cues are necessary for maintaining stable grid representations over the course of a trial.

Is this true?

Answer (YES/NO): YES